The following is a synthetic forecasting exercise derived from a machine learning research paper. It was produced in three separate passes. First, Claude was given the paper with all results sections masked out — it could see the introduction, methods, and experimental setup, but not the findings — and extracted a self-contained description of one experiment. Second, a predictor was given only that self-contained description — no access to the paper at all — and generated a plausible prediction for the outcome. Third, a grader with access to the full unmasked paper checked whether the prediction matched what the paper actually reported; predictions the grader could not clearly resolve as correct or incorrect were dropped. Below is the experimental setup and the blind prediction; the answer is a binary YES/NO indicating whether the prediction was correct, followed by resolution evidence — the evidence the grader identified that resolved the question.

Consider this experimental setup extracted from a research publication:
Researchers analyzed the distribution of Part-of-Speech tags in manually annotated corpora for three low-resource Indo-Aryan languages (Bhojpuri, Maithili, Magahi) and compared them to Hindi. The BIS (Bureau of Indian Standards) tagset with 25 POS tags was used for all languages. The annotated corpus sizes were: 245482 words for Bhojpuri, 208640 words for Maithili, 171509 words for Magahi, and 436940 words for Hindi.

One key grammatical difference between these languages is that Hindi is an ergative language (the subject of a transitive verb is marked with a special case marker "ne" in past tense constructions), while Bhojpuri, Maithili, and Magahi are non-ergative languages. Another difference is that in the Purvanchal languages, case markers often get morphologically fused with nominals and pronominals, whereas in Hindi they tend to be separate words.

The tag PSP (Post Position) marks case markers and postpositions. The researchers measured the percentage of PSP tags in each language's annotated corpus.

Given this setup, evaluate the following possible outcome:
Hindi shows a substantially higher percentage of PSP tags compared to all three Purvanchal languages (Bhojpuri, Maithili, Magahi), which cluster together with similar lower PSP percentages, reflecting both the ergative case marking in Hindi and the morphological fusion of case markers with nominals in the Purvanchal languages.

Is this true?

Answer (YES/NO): NO